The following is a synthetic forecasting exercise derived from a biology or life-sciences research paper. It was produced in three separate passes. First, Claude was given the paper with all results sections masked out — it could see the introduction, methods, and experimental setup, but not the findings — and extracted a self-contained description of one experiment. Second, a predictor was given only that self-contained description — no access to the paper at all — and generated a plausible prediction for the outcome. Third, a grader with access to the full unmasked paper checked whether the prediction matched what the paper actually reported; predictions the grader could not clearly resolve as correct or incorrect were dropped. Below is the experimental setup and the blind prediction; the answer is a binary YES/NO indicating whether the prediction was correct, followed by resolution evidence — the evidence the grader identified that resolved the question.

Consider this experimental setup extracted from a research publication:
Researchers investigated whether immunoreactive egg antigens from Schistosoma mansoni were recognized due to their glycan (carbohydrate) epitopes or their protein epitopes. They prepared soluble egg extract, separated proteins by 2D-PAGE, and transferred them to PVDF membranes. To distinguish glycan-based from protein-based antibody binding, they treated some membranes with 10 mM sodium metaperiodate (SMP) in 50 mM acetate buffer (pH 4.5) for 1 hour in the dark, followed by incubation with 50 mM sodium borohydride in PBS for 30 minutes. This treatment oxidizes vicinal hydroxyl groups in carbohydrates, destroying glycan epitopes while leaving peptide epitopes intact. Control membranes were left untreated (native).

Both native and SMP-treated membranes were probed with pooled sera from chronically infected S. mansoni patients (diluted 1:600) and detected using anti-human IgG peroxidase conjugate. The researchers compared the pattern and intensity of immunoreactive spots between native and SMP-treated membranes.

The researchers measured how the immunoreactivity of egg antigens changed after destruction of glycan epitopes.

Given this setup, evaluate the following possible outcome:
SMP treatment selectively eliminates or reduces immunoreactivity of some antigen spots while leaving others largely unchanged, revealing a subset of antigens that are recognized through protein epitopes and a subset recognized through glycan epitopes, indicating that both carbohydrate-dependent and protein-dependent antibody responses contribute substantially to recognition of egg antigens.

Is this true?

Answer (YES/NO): YES